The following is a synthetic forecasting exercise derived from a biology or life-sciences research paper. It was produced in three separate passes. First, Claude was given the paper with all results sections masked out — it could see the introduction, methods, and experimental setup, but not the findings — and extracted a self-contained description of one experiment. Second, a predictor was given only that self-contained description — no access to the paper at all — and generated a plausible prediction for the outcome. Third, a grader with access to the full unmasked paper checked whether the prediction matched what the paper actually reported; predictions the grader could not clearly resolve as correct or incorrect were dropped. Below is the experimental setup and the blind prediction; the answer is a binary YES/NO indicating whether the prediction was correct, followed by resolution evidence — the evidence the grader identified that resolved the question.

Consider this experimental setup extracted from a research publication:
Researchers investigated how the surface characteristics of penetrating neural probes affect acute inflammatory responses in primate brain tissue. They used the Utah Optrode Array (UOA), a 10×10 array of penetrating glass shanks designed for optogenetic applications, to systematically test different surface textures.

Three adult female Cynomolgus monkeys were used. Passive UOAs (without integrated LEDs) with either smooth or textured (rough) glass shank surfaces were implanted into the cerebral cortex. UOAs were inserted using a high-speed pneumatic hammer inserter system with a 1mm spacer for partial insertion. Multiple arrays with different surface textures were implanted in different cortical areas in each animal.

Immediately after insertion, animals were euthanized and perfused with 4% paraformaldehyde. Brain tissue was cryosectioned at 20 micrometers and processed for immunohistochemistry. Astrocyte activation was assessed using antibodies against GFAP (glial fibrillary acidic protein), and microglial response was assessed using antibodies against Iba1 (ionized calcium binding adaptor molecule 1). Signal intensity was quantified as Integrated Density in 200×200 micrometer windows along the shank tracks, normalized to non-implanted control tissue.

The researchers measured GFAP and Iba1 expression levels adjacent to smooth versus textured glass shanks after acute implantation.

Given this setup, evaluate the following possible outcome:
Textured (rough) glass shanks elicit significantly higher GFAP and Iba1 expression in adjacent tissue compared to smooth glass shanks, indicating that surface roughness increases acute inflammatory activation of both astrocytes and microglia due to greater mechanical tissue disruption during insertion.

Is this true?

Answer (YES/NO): NO